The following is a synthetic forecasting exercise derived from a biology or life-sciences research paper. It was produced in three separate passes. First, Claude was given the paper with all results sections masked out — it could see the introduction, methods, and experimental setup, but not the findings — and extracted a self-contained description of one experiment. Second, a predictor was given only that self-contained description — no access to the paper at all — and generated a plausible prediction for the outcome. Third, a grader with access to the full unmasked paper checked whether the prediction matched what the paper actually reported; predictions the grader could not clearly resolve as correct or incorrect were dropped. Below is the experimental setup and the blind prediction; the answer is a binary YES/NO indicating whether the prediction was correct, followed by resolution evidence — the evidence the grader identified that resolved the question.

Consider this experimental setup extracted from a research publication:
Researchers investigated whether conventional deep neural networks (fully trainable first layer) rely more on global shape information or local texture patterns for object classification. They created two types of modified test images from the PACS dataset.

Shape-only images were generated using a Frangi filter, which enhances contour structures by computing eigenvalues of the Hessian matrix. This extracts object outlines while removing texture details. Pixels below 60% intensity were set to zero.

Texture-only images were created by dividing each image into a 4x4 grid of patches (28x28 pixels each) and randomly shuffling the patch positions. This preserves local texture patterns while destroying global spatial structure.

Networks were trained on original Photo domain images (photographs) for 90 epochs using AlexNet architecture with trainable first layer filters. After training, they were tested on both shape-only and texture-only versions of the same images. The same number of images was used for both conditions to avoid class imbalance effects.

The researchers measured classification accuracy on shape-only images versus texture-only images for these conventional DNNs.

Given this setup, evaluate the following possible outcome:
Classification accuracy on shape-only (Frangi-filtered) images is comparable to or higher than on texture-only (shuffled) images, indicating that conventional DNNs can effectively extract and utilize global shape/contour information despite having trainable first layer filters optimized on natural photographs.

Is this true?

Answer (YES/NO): NO